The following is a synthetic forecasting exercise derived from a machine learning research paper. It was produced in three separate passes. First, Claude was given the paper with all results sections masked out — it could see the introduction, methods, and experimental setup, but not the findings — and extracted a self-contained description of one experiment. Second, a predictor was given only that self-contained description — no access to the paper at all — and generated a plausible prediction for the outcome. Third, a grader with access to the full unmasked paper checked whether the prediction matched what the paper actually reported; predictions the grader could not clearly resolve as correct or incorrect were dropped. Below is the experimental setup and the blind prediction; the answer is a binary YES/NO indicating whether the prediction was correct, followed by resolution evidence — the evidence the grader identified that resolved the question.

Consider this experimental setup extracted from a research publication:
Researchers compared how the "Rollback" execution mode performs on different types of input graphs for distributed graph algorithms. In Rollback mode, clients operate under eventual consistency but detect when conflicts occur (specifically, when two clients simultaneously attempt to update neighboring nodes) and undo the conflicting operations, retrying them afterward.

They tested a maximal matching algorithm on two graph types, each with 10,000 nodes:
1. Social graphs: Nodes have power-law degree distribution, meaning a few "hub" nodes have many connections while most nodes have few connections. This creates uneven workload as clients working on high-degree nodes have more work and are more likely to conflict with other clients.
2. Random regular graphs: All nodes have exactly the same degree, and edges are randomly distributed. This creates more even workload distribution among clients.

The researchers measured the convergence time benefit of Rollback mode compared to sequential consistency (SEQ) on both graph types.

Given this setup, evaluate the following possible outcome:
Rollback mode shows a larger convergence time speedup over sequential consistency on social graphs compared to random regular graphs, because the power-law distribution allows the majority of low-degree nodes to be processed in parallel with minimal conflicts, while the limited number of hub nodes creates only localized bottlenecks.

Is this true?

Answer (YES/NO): NO